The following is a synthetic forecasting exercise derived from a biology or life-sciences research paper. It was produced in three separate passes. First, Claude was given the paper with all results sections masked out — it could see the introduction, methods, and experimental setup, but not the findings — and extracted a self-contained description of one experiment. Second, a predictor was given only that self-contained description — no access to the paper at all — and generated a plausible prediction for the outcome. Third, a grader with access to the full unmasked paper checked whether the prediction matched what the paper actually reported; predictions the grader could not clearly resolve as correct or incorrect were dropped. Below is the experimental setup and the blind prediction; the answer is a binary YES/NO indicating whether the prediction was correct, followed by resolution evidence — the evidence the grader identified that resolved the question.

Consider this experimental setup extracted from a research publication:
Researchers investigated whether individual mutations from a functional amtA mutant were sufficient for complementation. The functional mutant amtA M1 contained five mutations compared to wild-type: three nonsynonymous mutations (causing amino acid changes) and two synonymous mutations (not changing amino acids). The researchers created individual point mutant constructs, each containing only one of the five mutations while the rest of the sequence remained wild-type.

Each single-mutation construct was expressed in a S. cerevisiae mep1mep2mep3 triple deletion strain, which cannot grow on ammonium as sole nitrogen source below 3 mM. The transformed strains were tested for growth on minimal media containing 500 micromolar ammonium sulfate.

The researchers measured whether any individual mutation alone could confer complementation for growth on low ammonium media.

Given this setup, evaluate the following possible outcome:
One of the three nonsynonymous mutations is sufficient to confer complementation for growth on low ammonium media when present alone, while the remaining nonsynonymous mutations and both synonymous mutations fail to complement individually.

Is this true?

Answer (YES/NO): NO